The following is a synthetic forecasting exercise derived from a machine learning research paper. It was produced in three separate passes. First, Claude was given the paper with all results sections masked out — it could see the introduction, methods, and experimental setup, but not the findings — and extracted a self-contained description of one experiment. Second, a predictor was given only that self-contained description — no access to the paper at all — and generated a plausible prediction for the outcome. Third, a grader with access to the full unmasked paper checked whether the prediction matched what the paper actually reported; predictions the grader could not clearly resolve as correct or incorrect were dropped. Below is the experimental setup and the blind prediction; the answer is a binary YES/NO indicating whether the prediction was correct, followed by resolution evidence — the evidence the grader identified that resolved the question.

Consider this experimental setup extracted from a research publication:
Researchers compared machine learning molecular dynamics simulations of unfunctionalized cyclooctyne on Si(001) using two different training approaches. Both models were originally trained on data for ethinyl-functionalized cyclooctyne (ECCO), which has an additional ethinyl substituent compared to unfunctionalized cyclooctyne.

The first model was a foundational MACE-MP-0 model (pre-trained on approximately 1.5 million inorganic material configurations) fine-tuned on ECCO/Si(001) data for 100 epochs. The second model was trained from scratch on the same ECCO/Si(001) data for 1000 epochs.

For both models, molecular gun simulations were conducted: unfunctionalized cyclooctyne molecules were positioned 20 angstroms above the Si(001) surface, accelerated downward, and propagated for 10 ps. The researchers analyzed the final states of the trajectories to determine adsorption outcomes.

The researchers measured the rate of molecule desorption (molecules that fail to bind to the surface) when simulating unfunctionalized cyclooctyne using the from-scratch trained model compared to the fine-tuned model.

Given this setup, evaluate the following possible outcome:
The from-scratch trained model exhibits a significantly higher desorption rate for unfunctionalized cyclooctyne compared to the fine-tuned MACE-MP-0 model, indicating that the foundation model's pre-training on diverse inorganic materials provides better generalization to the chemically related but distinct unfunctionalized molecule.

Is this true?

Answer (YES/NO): YES